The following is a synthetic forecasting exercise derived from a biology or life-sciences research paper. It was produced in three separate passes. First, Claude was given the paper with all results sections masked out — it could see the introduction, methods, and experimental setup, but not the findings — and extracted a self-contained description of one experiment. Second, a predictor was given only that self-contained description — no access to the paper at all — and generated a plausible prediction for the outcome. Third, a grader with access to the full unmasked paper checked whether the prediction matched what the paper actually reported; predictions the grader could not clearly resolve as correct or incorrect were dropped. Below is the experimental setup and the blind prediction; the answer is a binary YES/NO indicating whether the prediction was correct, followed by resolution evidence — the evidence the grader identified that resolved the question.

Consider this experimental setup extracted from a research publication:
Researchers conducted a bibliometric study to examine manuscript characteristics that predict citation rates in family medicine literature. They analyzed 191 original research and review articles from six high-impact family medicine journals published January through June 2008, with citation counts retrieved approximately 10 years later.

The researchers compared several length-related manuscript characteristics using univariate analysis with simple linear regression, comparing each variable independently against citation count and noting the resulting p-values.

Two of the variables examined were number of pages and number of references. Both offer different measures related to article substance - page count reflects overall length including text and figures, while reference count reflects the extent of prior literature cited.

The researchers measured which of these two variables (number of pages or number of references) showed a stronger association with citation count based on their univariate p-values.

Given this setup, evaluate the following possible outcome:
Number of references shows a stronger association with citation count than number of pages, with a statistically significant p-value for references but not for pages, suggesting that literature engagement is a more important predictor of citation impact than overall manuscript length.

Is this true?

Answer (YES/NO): NO